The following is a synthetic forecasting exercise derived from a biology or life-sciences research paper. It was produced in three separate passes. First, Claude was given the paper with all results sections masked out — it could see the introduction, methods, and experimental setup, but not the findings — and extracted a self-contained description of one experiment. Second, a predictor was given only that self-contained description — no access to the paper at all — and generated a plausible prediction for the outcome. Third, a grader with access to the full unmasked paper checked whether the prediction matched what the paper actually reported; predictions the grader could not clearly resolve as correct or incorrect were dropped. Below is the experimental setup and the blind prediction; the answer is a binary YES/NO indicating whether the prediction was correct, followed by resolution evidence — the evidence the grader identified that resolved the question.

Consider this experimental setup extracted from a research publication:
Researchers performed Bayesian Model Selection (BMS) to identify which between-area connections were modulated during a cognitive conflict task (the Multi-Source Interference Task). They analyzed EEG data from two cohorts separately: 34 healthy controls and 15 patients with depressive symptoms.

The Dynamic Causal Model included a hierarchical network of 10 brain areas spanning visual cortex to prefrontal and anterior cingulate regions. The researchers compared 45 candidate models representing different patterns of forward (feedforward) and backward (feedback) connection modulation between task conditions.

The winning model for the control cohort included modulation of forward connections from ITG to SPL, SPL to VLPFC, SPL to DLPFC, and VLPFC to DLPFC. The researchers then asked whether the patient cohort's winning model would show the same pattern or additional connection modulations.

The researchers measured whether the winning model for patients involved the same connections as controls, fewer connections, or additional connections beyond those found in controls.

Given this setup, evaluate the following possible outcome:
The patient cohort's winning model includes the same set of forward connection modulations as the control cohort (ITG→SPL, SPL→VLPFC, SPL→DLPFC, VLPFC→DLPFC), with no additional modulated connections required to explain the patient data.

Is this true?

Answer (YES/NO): NO